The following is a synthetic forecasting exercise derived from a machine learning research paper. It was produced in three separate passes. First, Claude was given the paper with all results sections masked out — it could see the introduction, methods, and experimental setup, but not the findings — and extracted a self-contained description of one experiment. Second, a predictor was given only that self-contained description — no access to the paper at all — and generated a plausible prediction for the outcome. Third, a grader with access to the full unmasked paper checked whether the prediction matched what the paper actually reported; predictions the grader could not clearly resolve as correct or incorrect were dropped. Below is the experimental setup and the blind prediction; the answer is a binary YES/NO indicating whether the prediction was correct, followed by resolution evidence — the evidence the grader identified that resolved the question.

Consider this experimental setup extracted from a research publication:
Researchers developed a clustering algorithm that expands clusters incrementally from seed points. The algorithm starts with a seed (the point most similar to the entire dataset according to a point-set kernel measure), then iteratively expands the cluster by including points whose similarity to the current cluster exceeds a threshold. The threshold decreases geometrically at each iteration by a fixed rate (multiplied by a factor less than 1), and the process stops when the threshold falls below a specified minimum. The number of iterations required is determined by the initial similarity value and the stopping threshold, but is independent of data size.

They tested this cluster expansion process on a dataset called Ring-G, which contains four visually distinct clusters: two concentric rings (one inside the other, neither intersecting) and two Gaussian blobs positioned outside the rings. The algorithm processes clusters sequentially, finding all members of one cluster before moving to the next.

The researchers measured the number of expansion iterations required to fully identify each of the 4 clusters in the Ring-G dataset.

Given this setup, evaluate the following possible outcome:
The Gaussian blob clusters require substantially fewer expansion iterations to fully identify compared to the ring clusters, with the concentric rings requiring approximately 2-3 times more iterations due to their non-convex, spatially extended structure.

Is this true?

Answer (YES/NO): NO